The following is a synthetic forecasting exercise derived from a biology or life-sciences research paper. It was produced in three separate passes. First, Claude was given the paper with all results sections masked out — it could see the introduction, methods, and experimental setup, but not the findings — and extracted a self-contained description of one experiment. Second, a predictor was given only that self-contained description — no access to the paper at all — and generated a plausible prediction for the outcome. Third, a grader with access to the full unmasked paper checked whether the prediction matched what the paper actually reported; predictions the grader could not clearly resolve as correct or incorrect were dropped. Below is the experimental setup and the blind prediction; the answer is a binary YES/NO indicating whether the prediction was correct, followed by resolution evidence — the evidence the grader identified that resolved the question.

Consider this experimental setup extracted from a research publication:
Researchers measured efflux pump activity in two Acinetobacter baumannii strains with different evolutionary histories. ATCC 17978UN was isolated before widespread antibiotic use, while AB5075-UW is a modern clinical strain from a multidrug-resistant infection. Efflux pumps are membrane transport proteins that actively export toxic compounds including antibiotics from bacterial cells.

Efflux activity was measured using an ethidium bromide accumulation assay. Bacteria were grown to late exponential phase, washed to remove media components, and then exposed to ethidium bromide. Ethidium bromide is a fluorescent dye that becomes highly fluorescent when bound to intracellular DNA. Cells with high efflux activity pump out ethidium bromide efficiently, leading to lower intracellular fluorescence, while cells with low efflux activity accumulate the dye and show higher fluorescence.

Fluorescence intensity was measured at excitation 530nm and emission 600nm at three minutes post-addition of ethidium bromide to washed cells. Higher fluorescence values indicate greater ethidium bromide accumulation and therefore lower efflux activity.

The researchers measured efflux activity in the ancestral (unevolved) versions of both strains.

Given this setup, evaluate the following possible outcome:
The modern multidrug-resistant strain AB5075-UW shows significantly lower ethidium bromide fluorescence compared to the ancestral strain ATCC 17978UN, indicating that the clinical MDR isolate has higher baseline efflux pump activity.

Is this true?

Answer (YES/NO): NO